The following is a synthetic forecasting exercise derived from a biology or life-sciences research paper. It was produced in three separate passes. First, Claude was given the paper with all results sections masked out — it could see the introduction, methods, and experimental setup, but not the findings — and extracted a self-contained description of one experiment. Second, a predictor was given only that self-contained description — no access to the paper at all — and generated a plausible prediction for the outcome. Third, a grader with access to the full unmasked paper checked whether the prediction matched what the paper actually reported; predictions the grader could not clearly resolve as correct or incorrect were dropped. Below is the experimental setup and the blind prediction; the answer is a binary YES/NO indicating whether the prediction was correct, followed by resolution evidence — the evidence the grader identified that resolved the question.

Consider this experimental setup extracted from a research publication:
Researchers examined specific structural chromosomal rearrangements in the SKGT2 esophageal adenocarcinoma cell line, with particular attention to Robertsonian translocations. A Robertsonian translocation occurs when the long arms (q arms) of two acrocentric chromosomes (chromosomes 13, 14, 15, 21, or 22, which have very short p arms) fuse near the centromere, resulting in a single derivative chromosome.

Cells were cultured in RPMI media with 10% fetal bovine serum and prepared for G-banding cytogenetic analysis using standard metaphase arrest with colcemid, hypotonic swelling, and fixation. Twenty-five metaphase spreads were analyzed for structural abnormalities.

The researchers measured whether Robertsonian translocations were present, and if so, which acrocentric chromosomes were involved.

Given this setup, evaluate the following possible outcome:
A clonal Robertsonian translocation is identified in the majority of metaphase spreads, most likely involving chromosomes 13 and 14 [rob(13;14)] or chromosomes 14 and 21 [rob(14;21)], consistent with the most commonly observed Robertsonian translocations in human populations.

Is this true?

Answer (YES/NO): NO